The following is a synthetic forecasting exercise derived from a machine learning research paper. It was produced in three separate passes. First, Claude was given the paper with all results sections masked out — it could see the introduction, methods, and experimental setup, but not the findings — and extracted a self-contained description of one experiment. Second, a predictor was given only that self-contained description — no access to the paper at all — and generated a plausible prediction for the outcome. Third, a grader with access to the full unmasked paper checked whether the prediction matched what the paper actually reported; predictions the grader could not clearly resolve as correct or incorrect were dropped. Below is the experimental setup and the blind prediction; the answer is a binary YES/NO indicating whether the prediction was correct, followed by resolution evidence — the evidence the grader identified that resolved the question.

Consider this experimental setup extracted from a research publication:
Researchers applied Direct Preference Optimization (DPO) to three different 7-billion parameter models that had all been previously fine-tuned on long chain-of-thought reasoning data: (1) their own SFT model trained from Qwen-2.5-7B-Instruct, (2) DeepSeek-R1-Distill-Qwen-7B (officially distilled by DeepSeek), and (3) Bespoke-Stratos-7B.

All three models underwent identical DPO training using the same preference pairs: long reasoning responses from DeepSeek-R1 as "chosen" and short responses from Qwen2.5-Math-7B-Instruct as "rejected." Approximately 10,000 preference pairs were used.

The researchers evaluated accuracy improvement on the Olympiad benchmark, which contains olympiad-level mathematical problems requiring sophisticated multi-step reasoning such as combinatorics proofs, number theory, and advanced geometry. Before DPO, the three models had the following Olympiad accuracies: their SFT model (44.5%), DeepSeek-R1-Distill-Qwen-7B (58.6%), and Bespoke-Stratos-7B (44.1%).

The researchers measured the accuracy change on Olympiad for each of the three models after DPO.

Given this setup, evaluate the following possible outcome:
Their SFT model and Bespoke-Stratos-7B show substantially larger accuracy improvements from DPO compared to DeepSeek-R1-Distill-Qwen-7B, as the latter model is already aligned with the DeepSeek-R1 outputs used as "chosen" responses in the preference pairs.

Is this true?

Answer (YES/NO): YES